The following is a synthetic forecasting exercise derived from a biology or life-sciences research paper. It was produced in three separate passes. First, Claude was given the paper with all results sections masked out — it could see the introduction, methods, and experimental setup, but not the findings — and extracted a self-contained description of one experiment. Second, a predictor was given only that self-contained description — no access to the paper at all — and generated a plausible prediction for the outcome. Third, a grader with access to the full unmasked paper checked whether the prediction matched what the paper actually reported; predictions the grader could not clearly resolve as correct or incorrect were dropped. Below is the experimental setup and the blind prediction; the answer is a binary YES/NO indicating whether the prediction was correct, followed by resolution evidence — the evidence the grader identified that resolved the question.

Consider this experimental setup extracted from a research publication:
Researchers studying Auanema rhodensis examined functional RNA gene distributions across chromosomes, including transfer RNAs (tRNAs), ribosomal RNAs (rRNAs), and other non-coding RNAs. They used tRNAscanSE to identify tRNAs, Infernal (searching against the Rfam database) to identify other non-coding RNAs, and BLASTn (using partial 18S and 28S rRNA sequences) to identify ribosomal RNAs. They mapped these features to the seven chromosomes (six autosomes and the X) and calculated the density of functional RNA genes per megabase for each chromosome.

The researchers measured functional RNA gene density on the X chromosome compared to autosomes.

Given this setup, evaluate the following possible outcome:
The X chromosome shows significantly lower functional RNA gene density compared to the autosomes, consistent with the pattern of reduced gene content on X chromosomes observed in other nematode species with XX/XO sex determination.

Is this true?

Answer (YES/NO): NO